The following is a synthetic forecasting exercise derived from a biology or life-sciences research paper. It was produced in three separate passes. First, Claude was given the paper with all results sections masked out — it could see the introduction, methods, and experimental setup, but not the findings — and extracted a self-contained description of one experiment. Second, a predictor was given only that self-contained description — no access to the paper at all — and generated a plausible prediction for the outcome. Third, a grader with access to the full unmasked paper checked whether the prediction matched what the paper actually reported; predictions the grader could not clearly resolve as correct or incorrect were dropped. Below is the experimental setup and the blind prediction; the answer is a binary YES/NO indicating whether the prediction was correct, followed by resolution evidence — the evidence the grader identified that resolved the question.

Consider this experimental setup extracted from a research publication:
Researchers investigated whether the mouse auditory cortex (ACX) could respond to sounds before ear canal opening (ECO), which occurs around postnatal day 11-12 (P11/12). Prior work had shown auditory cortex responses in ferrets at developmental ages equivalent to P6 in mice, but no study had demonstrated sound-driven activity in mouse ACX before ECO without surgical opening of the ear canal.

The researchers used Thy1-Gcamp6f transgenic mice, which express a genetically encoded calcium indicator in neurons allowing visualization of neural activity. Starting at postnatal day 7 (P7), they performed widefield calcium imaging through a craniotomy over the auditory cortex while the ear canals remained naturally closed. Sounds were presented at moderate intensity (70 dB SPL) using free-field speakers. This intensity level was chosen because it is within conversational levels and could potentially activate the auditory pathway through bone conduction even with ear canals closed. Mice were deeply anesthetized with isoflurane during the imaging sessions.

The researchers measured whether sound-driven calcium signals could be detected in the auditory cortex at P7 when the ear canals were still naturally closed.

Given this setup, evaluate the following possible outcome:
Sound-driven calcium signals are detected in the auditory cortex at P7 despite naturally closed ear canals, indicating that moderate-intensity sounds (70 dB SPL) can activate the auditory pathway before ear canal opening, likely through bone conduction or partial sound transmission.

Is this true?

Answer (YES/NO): NO